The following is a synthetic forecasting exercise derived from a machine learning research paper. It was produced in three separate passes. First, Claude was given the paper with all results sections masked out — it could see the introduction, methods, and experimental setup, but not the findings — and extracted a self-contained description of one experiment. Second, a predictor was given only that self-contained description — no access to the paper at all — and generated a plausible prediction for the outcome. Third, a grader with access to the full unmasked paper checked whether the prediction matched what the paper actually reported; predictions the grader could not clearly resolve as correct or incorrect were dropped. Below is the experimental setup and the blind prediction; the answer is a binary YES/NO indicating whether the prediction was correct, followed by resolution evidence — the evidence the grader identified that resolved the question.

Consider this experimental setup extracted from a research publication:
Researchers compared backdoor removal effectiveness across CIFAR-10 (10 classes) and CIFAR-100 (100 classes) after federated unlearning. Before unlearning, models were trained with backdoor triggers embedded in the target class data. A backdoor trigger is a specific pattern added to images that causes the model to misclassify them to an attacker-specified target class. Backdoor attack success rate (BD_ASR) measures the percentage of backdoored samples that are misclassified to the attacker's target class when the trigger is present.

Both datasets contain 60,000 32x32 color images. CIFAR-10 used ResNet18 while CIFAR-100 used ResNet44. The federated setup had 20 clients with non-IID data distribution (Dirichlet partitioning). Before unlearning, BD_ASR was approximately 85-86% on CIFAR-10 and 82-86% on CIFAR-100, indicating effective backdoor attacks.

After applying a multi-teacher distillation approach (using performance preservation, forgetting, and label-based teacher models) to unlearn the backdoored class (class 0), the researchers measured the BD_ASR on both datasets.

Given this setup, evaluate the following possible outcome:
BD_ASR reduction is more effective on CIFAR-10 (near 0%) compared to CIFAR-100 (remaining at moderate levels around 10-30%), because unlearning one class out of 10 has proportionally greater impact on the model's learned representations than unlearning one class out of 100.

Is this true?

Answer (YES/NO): NO